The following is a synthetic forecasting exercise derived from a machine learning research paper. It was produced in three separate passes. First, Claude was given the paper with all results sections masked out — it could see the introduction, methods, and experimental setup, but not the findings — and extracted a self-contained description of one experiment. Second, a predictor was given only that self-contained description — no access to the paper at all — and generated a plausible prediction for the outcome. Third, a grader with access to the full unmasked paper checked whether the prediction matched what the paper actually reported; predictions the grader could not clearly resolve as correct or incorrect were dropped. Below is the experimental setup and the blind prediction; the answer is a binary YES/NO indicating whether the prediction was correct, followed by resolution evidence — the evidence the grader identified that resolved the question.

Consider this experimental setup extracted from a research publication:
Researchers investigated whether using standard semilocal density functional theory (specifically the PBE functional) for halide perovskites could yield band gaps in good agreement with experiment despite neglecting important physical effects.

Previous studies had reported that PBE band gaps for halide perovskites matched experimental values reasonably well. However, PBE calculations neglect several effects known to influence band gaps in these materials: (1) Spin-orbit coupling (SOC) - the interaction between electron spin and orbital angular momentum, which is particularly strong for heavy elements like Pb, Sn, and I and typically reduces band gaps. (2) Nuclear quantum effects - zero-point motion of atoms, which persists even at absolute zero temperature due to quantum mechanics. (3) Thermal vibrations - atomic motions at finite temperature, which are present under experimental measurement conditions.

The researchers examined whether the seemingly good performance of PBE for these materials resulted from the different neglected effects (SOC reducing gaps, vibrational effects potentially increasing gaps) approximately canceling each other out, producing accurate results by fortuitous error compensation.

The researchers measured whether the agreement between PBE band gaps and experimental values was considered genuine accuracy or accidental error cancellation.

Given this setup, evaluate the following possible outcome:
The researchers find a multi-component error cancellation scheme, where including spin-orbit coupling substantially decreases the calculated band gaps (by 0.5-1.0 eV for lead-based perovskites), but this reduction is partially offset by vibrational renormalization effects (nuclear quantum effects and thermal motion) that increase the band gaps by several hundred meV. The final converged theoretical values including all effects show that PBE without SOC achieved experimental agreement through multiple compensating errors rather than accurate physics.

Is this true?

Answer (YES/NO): NO